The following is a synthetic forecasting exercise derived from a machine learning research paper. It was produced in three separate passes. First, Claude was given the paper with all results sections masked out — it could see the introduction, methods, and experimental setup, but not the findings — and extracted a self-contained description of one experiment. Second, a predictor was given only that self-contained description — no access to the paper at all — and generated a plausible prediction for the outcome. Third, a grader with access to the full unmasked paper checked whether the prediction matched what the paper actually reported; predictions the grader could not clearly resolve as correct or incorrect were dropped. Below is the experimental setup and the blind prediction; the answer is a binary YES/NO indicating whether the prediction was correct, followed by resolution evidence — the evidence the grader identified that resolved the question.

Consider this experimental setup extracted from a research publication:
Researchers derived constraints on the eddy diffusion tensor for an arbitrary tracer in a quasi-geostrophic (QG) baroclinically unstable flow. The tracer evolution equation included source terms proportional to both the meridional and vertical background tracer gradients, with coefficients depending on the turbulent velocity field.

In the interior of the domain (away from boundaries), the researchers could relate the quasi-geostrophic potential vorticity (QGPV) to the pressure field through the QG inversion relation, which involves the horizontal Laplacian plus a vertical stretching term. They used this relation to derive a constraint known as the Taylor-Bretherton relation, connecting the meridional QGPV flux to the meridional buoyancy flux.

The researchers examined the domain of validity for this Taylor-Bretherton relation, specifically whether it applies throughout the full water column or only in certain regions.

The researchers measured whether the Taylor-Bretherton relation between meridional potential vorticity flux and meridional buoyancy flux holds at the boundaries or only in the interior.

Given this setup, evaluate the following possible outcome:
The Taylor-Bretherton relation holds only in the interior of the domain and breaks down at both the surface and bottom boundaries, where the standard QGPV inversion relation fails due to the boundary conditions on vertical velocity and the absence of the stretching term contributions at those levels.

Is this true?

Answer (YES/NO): YES